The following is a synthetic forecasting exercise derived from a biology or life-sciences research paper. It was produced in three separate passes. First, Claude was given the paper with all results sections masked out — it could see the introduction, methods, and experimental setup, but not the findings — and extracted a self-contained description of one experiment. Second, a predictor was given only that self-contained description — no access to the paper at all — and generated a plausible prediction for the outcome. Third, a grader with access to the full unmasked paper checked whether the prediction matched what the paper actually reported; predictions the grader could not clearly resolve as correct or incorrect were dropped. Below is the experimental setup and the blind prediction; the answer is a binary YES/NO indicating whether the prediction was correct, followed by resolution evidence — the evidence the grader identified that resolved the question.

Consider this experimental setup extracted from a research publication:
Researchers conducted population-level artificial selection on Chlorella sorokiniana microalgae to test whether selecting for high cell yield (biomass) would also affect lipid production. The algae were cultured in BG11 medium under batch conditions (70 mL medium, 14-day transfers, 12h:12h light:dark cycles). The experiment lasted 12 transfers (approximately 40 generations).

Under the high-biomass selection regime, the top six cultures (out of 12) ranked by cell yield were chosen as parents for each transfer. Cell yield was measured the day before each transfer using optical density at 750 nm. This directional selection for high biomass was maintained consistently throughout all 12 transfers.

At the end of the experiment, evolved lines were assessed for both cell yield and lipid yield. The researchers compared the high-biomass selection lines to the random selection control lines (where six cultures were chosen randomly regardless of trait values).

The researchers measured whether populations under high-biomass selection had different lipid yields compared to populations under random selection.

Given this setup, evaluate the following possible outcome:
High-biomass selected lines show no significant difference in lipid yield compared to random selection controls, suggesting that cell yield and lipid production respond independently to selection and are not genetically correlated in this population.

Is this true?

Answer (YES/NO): NO